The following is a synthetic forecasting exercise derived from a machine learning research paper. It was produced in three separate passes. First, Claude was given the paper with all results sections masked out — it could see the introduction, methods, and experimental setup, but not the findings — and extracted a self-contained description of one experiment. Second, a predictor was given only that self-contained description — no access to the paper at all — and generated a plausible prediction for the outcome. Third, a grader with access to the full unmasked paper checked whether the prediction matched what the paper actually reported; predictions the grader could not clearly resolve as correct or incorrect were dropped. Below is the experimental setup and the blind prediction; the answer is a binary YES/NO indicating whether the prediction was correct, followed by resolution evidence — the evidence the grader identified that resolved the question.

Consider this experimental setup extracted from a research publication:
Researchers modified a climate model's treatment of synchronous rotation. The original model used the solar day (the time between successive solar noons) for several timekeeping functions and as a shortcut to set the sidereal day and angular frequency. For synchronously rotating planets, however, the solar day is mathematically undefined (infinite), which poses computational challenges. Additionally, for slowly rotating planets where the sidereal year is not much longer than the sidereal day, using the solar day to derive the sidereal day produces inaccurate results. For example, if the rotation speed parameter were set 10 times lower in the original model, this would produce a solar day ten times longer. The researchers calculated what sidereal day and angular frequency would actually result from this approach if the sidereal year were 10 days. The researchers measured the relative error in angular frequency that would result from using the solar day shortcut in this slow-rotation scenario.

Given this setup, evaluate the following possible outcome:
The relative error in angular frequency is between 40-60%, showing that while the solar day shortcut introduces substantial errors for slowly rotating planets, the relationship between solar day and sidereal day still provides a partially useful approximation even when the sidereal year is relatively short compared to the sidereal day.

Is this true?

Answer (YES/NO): NO